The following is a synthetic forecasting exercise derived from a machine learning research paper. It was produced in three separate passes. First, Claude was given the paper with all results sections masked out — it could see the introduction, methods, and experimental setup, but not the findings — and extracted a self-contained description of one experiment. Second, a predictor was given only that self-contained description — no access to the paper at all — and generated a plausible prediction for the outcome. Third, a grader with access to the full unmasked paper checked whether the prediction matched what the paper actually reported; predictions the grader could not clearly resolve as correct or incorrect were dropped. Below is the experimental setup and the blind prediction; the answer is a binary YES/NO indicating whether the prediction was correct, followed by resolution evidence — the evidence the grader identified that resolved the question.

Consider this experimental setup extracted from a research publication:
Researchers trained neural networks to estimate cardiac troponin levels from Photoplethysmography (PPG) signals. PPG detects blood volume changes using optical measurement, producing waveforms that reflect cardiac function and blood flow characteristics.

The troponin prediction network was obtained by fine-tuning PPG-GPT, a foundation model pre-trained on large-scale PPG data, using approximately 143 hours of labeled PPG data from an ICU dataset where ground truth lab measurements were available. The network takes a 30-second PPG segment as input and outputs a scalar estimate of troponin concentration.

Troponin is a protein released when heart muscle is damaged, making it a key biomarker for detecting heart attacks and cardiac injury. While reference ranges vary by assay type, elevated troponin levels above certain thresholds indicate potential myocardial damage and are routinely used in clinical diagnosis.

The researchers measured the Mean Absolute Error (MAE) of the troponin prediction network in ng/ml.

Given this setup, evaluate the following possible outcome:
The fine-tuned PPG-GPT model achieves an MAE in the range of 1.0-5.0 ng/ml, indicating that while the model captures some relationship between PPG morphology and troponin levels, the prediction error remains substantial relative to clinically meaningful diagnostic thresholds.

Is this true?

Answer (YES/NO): NO